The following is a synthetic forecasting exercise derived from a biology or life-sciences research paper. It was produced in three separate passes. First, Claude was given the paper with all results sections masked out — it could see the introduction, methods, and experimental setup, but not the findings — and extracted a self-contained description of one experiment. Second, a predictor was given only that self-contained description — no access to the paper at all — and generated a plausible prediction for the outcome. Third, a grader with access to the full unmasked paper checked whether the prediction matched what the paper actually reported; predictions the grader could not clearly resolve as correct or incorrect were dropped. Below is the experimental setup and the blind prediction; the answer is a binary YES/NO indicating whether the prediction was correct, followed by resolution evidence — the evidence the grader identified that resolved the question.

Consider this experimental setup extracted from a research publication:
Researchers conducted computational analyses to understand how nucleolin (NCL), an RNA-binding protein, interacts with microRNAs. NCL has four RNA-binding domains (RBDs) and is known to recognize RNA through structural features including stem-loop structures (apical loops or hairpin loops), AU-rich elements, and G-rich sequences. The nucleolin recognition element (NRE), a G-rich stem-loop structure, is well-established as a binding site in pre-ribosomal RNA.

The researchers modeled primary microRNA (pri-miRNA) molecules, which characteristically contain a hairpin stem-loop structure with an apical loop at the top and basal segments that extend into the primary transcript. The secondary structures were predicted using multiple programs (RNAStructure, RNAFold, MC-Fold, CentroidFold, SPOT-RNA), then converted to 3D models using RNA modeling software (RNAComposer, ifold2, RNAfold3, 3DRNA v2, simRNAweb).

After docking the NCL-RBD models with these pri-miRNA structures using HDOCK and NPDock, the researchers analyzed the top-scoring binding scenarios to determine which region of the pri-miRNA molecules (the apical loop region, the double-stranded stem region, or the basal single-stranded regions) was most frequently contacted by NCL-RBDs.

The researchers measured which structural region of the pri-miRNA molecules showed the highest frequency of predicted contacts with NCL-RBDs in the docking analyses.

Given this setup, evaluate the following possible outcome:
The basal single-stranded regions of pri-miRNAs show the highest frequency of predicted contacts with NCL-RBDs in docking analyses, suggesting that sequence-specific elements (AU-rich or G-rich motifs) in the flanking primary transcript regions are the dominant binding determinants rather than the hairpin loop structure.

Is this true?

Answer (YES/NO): NO